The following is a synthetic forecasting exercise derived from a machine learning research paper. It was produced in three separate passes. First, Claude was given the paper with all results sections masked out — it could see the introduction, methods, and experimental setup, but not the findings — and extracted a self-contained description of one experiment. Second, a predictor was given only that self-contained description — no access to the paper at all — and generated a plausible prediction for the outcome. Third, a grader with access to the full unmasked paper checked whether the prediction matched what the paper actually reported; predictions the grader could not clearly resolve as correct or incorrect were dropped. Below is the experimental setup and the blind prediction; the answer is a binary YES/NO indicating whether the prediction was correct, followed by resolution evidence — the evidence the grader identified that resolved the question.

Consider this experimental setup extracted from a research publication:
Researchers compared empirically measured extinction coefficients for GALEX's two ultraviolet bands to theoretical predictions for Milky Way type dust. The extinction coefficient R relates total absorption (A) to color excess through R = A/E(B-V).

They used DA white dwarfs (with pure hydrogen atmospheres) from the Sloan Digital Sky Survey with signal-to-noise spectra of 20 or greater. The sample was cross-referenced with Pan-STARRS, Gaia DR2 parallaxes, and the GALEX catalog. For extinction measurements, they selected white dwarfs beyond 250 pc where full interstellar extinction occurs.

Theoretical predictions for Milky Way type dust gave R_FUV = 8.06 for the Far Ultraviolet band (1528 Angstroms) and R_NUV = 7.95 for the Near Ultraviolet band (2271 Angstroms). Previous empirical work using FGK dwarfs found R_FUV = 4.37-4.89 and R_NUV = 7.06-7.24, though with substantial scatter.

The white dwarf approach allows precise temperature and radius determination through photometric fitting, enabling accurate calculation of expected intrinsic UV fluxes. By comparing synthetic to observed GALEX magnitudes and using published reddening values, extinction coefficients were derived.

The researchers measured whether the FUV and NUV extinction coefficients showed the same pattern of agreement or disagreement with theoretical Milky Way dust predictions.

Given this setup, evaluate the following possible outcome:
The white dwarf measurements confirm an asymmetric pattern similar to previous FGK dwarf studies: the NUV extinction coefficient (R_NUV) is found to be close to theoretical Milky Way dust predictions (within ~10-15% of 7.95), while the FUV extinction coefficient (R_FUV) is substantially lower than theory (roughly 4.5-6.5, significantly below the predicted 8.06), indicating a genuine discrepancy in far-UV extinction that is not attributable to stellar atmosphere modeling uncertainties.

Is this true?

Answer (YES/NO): NO